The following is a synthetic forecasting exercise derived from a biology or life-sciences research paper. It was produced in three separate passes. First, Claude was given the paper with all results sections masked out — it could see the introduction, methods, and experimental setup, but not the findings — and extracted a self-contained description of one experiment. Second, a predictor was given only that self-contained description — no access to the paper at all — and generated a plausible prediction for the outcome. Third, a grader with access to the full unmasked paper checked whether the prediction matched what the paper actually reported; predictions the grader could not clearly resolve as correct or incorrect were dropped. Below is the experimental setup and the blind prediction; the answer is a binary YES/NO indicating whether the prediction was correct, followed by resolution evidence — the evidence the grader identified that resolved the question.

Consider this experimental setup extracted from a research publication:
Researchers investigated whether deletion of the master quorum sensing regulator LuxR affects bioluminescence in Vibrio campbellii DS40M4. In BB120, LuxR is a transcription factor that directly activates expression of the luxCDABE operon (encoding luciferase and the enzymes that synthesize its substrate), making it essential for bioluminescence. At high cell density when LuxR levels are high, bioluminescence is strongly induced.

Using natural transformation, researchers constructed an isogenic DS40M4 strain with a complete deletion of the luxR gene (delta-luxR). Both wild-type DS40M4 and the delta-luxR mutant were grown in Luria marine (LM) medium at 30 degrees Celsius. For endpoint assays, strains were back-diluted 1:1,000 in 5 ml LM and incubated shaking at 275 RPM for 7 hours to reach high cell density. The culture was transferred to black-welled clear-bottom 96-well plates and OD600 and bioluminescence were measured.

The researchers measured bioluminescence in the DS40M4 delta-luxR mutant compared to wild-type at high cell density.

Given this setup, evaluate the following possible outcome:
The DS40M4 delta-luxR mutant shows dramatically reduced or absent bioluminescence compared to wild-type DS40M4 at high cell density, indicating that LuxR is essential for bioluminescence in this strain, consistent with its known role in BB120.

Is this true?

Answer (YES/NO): YES